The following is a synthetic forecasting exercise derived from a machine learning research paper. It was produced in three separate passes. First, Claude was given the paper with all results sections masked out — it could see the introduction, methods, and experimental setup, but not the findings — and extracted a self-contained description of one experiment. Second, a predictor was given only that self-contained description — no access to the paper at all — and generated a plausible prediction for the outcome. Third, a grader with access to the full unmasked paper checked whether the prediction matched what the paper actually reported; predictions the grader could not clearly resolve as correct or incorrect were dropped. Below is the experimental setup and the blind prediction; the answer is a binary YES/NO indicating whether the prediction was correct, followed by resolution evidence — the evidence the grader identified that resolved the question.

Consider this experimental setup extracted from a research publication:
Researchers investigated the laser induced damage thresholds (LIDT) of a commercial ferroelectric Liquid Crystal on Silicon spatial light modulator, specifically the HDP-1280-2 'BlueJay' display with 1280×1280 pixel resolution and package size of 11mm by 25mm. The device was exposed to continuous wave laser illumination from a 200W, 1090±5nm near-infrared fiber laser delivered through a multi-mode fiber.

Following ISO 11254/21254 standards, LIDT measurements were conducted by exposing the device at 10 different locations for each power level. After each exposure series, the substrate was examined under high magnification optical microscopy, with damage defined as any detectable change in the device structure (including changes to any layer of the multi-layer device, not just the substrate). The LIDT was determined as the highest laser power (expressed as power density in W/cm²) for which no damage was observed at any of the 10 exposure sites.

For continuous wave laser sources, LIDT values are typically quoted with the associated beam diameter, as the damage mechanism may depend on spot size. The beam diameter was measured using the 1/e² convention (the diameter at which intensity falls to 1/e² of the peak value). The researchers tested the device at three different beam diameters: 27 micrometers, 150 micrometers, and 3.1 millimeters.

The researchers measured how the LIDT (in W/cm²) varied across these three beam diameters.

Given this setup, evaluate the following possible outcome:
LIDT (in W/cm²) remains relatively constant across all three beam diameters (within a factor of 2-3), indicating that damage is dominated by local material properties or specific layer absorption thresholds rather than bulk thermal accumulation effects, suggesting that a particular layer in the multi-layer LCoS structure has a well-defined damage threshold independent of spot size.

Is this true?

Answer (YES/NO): NO